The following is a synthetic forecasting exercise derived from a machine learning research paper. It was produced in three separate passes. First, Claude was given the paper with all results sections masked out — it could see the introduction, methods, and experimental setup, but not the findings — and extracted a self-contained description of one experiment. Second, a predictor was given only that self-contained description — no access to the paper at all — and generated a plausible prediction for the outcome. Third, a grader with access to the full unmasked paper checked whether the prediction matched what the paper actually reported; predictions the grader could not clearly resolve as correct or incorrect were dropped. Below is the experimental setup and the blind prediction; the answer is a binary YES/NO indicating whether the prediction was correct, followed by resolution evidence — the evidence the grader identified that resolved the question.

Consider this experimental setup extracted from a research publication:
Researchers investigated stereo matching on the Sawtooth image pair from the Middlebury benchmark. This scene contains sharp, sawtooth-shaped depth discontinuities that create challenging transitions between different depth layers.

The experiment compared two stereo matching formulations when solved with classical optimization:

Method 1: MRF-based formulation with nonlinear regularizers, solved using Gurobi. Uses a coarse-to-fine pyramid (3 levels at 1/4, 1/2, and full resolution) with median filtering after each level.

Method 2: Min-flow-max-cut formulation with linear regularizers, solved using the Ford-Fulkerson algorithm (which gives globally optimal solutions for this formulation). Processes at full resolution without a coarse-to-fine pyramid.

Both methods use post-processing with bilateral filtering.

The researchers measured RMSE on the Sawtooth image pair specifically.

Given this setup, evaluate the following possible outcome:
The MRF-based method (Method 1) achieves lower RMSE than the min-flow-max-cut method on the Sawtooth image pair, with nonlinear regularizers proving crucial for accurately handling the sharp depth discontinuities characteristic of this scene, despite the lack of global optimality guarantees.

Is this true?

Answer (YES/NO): NO